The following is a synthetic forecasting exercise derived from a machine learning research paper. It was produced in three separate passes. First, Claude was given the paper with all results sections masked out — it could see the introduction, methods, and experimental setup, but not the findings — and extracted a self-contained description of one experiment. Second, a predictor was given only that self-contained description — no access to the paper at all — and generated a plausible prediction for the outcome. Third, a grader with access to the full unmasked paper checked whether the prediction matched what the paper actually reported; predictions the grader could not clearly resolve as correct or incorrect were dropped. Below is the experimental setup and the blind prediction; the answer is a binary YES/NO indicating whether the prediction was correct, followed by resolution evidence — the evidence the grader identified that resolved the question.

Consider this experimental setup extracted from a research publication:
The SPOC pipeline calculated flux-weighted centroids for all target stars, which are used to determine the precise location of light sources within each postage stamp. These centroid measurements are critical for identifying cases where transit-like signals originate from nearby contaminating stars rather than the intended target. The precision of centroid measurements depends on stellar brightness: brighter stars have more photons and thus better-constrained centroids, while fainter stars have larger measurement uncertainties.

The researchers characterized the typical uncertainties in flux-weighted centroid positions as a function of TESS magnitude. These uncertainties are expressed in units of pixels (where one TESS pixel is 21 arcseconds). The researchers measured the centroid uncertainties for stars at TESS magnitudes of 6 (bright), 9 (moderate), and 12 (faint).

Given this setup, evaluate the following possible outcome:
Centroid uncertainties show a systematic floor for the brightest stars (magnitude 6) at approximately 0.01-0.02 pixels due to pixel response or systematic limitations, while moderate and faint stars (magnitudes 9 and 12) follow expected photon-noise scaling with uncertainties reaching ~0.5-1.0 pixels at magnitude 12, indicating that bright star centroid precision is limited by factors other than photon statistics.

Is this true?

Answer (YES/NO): NO